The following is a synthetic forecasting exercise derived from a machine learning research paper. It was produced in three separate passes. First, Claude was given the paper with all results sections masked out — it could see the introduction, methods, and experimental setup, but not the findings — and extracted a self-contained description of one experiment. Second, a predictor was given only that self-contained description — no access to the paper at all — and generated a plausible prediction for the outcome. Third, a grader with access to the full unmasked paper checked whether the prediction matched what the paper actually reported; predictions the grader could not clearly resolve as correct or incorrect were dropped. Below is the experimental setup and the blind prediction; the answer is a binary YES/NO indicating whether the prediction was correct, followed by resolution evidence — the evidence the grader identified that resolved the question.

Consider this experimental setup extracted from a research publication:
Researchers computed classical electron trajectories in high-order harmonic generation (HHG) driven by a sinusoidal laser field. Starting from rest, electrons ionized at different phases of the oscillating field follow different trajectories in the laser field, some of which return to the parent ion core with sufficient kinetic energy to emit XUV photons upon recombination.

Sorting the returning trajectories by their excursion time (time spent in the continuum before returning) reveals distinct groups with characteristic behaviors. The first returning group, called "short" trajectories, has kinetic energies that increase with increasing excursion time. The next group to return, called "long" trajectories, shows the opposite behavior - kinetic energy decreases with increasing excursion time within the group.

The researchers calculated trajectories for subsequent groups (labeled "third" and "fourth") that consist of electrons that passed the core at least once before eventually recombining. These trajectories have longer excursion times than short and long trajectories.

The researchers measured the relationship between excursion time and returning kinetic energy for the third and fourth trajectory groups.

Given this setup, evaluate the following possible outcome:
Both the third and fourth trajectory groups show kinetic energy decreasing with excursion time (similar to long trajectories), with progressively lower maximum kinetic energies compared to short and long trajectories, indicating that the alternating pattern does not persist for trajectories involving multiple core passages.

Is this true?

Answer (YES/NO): NO